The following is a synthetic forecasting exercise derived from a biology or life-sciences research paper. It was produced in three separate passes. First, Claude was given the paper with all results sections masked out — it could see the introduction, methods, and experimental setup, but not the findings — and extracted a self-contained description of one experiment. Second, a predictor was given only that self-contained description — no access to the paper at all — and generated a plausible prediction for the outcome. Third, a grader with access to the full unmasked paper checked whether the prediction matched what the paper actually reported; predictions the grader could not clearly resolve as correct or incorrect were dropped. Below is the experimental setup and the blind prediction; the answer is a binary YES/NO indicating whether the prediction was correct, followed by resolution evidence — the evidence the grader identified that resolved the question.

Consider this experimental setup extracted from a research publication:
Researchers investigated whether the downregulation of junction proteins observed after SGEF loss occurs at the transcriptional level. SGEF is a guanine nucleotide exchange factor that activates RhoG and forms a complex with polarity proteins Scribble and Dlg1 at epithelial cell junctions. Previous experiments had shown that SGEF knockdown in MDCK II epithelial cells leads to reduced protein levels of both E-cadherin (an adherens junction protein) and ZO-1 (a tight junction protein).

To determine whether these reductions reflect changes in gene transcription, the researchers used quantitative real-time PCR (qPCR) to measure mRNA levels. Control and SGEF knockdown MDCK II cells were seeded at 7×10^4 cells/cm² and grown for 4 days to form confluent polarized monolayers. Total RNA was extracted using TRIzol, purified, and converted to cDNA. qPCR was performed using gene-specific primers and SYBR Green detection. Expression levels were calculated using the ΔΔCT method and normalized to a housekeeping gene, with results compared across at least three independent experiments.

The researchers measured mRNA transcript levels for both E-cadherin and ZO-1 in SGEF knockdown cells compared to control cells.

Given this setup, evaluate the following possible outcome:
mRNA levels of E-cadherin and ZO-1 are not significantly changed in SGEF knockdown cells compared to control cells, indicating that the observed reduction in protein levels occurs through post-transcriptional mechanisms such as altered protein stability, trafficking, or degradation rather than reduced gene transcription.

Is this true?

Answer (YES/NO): NO